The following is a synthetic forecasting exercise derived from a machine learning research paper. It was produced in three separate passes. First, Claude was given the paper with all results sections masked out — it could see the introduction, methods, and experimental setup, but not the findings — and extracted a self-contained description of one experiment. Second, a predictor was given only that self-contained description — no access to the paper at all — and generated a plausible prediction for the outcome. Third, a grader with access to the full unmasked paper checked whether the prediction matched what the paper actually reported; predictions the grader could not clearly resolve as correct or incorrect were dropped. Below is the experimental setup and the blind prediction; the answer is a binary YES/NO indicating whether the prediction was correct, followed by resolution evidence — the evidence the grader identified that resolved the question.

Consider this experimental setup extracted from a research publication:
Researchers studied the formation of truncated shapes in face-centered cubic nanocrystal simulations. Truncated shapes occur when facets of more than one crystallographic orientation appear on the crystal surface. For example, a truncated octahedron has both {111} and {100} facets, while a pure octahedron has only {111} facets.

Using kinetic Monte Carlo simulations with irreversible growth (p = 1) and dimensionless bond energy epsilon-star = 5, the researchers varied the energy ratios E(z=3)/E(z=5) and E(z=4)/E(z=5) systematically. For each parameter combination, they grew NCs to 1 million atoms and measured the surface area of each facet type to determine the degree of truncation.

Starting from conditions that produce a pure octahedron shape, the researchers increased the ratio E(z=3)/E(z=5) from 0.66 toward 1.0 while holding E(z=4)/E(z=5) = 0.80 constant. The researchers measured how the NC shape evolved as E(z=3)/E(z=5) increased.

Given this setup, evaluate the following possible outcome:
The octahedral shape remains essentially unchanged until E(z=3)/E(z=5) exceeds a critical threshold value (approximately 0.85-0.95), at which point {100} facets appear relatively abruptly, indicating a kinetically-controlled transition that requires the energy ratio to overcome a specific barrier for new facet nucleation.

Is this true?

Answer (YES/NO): NO